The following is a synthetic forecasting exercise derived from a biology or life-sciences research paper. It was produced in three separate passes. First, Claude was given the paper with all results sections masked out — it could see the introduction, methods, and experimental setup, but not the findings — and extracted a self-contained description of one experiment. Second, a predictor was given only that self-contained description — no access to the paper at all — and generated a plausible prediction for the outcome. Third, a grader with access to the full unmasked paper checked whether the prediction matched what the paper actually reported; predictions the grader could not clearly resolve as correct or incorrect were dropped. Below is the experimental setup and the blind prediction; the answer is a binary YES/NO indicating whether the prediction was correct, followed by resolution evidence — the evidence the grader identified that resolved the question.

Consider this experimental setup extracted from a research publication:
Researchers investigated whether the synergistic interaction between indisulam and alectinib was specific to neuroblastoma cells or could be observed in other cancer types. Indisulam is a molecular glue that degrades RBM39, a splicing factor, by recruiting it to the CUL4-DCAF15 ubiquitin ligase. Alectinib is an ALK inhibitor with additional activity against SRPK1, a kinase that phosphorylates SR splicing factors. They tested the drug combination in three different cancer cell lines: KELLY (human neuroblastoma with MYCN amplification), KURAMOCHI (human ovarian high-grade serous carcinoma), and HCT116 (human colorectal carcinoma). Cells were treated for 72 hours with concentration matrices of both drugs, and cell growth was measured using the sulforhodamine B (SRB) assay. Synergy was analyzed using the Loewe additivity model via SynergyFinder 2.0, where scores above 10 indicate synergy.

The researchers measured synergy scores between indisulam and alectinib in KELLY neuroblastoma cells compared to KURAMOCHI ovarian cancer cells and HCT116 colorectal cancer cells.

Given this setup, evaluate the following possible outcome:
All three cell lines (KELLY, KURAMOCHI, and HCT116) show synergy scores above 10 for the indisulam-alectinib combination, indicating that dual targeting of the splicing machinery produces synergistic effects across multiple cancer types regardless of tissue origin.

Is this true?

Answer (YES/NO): YES